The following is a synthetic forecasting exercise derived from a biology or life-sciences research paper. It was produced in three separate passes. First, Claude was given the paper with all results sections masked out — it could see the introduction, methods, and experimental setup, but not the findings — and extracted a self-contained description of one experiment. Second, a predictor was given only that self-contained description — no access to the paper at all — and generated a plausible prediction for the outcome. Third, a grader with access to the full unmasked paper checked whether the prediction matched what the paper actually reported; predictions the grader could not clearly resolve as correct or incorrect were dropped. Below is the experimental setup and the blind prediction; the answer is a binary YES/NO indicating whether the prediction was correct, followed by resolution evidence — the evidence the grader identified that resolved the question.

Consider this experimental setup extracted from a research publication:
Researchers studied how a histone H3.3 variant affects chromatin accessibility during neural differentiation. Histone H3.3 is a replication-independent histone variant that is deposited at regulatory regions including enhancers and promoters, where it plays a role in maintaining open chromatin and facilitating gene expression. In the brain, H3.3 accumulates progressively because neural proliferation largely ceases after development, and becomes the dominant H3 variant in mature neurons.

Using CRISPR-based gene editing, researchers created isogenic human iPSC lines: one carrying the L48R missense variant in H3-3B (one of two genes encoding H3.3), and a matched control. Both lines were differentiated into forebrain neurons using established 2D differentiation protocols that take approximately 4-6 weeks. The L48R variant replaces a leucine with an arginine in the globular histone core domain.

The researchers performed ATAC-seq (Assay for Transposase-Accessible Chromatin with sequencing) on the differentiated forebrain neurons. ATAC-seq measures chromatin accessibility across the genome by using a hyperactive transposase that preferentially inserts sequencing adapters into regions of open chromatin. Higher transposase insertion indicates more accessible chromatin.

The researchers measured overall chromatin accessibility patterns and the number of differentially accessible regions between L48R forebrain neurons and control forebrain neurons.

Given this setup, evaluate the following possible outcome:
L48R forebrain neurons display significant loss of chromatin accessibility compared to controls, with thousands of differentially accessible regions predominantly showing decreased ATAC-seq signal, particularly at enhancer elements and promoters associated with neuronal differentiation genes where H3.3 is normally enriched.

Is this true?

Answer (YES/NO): NO